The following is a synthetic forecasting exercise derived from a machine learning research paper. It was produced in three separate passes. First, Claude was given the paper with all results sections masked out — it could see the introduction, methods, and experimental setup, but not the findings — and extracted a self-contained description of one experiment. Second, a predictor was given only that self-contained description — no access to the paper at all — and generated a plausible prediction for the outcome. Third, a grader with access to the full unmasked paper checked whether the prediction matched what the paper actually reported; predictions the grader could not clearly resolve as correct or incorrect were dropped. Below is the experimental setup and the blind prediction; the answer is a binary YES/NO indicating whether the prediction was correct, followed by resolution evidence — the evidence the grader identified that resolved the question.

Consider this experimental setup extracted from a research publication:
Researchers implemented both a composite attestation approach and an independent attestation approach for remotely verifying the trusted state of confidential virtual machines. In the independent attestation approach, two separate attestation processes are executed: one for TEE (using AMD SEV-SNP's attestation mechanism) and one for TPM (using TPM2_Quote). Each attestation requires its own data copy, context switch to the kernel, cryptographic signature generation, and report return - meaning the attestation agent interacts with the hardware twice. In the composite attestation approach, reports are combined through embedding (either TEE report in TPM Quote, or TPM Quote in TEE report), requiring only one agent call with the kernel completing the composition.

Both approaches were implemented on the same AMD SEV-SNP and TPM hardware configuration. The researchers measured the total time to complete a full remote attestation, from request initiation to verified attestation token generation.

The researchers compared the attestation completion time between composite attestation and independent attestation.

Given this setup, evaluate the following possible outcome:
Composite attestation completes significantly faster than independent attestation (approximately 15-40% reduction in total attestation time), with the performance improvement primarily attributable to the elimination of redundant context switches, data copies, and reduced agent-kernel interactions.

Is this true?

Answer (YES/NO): YES